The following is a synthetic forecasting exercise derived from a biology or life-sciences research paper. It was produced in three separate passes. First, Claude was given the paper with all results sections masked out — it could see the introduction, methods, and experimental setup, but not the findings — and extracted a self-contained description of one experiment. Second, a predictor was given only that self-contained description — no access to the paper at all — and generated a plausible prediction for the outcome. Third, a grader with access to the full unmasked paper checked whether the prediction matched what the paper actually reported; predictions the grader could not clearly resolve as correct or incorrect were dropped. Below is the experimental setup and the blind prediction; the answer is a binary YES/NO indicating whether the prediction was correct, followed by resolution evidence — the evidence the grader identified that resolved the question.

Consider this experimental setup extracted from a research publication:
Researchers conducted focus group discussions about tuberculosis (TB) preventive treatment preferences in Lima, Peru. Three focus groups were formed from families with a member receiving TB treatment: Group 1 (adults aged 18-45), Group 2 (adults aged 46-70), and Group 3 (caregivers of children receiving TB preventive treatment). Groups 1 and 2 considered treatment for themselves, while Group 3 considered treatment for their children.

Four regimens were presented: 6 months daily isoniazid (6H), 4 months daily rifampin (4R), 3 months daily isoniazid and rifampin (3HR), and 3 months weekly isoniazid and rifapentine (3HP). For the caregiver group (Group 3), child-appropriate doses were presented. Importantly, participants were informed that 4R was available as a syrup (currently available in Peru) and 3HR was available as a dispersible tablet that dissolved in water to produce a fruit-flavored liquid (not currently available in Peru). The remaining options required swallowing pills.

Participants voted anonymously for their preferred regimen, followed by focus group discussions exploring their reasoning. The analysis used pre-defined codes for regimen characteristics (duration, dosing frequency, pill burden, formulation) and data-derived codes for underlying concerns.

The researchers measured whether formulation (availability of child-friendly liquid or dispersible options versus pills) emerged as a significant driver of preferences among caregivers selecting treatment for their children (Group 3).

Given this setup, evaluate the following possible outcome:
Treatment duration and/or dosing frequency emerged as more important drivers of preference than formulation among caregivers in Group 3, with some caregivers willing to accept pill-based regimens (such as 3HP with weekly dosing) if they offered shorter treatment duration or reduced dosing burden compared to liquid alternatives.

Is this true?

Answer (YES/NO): NO